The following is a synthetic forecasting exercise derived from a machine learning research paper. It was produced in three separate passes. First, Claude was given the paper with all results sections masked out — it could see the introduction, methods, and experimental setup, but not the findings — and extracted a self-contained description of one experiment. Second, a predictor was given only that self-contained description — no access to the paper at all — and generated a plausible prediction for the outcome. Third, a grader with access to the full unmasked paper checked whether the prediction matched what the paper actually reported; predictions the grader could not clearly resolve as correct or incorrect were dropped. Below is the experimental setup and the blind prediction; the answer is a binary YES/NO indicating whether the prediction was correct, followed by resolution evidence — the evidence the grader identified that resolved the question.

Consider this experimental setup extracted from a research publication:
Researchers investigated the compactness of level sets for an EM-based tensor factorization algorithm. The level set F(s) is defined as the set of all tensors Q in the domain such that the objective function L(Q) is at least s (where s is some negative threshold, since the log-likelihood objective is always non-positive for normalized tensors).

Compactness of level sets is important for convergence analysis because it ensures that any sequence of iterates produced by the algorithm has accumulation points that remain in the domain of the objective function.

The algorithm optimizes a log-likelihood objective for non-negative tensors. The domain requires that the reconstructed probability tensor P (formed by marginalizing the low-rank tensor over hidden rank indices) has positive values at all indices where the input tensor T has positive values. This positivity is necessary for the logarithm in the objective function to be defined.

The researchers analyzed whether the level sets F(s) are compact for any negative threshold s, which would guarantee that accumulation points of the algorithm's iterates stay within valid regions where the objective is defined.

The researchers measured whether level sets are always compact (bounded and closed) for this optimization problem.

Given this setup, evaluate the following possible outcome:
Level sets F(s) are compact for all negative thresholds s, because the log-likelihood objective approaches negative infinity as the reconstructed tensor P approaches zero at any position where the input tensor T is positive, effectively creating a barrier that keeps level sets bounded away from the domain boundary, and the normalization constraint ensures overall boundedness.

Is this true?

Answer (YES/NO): YES